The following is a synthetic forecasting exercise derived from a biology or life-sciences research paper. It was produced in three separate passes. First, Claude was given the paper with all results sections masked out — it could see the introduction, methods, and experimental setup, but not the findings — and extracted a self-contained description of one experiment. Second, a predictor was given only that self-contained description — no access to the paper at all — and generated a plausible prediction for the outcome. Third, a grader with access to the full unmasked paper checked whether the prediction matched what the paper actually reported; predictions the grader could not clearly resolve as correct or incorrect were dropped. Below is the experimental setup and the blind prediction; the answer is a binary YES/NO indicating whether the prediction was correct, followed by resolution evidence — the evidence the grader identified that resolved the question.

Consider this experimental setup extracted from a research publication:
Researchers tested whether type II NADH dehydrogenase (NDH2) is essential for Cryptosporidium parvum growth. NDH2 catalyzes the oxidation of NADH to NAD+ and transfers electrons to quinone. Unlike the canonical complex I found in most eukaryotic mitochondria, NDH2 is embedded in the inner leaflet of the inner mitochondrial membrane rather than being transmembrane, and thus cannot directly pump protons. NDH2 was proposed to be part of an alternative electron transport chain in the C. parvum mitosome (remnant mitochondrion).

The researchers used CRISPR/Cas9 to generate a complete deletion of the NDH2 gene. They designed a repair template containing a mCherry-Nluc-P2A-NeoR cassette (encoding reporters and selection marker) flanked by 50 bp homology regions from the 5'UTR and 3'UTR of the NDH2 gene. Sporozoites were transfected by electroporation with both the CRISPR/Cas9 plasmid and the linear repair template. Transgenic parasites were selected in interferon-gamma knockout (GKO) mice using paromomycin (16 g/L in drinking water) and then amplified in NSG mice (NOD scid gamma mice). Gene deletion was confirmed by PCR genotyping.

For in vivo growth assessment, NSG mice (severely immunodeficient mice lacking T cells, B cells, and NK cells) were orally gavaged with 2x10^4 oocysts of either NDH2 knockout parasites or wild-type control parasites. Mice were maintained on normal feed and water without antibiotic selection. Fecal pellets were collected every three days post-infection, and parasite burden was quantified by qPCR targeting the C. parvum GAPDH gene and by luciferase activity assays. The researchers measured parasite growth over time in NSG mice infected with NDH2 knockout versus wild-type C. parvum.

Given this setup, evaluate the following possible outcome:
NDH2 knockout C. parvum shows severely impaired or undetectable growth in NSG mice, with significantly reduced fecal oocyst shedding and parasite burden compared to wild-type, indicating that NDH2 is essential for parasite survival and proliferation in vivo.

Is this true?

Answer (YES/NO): NO